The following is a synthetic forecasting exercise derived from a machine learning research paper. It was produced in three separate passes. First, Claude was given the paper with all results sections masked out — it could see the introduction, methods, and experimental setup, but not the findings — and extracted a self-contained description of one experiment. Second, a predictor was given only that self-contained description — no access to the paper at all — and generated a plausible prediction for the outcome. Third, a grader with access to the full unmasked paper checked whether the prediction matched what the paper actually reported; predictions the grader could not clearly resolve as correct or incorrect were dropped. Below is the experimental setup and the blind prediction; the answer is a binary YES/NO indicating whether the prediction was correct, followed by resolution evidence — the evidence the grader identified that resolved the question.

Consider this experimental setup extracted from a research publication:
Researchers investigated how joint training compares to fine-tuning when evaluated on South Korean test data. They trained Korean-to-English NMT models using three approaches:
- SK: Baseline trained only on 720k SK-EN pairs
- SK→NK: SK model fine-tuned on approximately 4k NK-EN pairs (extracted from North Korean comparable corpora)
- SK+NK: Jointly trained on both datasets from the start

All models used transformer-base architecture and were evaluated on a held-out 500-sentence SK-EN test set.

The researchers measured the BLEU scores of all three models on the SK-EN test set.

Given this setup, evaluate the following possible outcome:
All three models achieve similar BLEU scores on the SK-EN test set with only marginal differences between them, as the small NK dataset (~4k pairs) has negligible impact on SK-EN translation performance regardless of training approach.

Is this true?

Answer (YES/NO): NO